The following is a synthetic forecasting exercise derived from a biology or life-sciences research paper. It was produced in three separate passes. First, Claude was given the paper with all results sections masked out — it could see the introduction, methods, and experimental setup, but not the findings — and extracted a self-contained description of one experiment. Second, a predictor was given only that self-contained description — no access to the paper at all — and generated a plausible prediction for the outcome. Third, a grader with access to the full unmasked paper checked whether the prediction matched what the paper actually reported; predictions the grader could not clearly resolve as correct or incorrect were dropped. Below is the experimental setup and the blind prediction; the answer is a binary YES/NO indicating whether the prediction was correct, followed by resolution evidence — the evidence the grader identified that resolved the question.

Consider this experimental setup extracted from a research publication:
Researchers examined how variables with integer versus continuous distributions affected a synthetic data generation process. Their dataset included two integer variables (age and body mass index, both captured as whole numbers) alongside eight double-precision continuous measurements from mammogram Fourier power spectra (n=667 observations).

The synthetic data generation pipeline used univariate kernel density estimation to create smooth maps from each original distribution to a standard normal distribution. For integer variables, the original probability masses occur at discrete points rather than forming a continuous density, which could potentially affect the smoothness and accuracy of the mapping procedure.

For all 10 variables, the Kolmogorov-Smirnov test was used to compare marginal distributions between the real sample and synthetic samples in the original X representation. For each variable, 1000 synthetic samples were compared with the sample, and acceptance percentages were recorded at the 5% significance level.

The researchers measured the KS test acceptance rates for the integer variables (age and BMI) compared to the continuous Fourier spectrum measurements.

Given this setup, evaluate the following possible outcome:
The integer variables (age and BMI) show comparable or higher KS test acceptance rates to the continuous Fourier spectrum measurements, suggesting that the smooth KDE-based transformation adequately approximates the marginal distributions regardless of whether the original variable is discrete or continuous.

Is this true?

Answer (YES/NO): YES